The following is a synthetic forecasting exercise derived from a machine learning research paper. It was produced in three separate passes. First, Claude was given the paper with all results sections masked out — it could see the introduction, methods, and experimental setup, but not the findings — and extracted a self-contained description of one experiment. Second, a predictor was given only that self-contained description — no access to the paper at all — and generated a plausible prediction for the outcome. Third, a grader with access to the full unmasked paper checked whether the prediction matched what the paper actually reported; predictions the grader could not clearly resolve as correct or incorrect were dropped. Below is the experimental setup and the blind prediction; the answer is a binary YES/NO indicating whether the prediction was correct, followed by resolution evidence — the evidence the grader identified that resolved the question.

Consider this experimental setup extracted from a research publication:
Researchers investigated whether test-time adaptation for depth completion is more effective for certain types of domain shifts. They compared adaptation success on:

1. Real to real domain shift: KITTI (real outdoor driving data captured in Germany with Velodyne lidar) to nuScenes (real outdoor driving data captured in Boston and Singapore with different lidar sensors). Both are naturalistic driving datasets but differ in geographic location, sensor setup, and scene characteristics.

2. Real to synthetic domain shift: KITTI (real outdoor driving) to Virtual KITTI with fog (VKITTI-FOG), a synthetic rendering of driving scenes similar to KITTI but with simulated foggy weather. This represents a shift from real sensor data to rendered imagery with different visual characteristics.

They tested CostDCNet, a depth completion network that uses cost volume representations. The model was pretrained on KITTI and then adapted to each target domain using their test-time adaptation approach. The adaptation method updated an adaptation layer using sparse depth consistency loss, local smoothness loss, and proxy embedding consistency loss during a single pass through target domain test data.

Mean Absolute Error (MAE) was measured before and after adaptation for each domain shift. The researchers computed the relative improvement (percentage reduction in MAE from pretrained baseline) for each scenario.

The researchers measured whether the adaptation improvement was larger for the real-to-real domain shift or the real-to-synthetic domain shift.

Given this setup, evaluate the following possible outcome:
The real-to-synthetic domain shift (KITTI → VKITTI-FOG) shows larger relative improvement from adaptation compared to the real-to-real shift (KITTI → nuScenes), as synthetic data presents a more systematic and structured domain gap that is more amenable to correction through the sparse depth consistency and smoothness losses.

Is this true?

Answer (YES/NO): YES